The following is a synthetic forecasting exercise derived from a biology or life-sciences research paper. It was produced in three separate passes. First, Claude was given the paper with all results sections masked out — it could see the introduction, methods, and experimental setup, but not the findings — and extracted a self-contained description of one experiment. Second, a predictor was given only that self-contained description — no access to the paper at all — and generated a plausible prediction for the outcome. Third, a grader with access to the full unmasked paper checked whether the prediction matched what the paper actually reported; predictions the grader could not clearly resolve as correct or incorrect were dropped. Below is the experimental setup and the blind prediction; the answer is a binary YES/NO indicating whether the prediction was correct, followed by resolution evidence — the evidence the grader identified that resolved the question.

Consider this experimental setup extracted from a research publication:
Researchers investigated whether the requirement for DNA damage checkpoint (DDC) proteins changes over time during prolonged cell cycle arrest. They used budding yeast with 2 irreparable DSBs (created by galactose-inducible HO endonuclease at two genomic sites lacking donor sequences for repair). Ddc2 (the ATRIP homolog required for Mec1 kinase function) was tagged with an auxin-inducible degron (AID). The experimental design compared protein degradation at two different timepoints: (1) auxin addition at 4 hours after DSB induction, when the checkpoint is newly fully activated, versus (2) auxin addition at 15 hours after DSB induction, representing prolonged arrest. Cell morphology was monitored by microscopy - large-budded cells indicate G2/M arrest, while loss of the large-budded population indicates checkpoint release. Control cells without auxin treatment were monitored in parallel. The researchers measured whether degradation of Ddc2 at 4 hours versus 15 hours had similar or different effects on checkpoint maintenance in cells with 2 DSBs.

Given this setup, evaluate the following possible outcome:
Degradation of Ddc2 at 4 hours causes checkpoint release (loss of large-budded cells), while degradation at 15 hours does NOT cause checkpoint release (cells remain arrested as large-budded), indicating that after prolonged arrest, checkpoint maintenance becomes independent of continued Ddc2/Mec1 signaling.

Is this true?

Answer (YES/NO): YES